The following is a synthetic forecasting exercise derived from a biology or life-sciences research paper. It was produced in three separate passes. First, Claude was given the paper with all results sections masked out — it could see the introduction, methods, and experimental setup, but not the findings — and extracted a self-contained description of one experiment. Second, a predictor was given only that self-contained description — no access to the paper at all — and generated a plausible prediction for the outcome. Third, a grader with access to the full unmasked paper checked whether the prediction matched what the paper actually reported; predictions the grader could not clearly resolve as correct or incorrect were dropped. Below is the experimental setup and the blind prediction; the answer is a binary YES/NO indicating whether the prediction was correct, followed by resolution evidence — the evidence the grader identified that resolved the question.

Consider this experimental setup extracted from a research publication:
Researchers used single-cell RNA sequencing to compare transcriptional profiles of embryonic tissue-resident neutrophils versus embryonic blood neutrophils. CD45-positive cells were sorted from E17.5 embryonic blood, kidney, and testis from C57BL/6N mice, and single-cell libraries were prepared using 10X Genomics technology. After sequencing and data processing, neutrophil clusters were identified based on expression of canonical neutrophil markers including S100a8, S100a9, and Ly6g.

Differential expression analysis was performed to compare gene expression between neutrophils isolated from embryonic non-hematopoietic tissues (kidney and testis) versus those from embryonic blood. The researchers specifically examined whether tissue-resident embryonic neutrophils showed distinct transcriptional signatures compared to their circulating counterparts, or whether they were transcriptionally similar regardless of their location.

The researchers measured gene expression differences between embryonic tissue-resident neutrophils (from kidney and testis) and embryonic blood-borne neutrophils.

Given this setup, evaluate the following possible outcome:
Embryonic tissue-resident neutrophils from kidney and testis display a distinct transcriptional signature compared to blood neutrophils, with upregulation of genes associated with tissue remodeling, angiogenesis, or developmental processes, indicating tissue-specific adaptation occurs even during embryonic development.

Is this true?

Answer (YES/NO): NO